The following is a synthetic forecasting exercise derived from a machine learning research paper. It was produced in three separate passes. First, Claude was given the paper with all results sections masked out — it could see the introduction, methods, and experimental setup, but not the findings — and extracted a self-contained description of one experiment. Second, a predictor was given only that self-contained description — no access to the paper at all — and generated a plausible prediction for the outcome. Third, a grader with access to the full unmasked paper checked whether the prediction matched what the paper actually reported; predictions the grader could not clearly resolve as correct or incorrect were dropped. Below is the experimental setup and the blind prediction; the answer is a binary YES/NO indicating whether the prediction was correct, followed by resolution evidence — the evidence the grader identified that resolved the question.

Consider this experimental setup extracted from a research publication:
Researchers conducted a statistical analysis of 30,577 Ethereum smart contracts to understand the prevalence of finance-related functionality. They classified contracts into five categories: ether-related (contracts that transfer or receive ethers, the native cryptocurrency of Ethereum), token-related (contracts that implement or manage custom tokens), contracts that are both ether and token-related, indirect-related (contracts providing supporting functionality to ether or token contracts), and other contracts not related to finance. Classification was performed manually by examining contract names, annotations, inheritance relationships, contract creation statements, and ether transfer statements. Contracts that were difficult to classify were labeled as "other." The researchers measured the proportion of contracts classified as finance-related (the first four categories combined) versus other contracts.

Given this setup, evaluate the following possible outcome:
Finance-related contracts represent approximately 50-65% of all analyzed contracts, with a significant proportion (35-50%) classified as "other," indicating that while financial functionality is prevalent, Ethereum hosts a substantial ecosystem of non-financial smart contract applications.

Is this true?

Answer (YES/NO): NO